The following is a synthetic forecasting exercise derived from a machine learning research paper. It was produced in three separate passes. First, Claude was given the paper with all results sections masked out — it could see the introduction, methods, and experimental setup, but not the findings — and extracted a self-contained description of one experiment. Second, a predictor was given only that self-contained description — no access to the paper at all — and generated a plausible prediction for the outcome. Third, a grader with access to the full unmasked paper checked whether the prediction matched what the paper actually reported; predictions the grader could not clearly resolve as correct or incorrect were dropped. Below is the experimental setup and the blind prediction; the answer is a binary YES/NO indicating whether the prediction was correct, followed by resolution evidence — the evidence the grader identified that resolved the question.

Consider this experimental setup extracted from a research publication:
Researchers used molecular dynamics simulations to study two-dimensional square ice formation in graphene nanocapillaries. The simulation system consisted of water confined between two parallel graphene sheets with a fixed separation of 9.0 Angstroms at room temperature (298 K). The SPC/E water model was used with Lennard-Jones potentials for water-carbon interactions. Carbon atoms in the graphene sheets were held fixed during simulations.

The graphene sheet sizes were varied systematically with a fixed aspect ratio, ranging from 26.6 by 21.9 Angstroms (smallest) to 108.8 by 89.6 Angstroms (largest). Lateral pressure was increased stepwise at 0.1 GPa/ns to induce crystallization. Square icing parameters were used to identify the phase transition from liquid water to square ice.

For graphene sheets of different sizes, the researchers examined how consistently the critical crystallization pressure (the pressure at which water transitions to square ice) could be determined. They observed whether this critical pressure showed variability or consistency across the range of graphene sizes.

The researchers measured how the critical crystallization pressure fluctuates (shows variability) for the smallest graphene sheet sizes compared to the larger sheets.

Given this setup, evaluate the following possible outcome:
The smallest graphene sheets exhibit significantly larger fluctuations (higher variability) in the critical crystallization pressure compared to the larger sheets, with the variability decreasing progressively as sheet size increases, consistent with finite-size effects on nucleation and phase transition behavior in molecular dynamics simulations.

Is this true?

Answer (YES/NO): YES